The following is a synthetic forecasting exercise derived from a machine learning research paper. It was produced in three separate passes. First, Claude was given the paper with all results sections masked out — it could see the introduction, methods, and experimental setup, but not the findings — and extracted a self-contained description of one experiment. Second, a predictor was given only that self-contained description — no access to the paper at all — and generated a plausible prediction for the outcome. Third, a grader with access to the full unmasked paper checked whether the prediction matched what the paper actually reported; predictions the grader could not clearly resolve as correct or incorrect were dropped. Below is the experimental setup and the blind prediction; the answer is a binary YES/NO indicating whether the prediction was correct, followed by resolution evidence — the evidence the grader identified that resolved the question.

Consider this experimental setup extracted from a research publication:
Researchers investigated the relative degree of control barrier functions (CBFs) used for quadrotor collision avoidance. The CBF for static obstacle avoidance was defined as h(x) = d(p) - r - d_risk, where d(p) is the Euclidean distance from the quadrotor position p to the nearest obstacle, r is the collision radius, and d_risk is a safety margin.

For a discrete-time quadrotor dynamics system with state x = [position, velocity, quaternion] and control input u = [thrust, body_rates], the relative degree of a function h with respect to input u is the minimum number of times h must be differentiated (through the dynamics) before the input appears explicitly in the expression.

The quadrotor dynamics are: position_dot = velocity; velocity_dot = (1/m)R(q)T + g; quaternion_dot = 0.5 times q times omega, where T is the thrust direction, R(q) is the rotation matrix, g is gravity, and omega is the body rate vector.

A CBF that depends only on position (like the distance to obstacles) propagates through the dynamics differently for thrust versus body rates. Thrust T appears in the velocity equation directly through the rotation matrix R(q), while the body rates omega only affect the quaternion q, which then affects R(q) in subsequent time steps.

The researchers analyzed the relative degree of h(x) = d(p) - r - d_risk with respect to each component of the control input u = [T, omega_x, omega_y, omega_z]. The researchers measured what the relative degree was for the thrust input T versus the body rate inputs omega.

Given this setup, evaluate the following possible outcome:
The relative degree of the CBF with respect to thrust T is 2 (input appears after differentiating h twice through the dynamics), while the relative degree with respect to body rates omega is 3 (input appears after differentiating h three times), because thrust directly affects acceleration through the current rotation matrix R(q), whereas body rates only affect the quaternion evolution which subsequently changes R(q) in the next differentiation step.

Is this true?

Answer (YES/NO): YES